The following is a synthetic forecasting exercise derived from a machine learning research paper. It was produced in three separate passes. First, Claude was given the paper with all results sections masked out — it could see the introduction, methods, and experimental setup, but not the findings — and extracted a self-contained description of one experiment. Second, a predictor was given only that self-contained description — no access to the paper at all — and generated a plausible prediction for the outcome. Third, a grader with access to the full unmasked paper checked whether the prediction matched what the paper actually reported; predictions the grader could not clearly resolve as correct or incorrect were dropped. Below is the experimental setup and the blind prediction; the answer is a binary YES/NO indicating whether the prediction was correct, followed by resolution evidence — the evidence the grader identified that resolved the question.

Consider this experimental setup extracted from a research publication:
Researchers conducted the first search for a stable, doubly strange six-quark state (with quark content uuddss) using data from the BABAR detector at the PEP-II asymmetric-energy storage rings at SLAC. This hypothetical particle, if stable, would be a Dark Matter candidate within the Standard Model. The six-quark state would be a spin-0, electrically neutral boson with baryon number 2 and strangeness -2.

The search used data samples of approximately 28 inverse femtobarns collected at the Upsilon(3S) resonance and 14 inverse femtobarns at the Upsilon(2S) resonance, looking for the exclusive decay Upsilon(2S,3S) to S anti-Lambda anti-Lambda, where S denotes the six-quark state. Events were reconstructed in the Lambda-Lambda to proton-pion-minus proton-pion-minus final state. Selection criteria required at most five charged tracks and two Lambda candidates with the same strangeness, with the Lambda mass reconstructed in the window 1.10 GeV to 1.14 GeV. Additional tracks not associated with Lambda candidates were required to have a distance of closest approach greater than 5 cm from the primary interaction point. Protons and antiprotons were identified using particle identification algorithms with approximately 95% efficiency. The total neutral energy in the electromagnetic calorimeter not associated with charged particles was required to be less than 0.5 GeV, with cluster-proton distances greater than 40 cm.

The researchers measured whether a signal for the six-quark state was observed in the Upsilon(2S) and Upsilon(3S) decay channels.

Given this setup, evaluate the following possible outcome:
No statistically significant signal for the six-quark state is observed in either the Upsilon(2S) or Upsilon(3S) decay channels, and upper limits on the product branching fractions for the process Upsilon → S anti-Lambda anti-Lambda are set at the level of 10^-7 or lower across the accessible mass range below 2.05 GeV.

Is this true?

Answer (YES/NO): YES